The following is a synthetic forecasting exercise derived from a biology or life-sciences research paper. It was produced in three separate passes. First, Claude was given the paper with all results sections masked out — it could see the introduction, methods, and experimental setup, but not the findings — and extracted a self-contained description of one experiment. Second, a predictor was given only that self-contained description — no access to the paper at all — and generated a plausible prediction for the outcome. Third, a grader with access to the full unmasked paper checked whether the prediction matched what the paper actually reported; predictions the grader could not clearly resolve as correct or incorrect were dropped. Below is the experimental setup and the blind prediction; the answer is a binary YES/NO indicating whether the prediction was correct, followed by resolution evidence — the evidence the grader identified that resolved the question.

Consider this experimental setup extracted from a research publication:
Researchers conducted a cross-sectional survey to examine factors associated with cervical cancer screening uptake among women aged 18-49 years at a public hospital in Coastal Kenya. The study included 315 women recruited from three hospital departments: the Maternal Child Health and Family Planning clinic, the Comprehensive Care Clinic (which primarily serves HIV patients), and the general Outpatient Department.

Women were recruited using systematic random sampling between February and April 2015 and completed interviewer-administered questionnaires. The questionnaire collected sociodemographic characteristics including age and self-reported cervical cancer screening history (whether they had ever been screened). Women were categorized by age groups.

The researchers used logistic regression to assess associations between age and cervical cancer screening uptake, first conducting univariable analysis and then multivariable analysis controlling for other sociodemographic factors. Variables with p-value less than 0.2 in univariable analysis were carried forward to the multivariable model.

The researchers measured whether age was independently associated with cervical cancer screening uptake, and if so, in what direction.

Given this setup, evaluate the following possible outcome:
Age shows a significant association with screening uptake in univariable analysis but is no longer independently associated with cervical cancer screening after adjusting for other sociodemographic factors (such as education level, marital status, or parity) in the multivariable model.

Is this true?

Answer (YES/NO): NO